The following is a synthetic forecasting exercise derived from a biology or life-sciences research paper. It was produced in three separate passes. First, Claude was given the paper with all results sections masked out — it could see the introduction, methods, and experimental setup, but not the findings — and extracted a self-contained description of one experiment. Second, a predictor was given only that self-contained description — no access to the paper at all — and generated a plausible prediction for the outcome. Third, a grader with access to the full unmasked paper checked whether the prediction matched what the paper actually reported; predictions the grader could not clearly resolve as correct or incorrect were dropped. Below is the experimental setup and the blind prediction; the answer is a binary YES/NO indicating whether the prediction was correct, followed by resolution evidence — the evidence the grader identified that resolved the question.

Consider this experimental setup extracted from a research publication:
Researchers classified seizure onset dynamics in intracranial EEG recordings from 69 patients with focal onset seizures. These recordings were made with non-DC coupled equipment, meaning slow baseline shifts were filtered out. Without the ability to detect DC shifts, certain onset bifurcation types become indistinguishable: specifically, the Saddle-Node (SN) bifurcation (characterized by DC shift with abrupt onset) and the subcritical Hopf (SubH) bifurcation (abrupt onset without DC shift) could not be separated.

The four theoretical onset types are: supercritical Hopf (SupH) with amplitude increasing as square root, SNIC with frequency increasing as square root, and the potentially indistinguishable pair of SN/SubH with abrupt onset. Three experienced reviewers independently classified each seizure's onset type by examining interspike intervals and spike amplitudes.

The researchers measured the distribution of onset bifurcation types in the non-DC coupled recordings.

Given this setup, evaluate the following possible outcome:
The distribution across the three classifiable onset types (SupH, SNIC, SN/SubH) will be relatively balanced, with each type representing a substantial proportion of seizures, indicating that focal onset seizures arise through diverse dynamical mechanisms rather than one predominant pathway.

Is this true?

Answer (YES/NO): NO